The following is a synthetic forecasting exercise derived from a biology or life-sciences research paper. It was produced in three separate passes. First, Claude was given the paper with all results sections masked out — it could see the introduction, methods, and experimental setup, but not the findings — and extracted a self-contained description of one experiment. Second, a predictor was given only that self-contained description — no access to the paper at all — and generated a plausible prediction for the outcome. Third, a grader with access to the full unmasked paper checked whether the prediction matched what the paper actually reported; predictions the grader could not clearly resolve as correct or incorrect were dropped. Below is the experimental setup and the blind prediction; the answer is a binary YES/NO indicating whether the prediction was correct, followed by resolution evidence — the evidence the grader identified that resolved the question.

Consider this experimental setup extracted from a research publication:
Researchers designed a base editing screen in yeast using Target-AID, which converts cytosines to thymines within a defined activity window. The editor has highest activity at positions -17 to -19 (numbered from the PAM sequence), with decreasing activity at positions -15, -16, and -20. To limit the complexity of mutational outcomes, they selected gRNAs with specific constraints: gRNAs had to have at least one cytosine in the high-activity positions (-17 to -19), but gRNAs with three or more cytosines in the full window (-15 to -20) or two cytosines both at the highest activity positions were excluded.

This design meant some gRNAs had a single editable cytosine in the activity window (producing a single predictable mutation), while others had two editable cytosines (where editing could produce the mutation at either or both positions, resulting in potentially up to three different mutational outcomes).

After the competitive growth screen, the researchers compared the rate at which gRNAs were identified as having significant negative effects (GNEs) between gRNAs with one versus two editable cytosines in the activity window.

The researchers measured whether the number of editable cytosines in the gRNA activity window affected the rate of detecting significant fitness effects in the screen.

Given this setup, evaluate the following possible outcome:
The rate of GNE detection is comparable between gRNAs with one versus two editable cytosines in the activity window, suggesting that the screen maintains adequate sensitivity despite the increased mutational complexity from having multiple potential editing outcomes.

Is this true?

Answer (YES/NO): NO